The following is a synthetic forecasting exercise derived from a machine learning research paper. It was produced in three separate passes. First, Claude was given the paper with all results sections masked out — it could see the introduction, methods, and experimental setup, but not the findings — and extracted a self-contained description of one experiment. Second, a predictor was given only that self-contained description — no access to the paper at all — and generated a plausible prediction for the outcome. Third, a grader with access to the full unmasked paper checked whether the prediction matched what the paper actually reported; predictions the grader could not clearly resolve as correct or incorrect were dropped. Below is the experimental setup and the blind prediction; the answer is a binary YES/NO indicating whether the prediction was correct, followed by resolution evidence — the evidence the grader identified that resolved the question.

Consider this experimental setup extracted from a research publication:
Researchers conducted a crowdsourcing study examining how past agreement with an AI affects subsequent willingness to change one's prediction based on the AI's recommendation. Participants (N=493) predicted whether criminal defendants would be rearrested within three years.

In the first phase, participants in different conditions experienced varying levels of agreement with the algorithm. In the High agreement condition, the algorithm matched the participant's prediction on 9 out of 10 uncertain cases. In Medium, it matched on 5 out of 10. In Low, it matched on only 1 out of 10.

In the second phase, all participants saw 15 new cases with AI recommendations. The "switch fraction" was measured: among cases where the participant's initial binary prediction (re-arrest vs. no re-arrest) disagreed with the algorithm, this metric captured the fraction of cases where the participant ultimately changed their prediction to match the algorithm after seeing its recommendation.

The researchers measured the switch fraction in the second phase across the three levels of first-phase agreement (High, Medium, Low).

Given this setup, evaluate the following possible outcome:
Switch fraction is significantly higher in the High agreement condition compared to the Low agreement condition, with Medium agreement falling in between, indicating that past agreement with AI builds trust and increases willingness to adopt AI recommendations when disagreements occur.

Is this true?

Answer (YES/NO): NO